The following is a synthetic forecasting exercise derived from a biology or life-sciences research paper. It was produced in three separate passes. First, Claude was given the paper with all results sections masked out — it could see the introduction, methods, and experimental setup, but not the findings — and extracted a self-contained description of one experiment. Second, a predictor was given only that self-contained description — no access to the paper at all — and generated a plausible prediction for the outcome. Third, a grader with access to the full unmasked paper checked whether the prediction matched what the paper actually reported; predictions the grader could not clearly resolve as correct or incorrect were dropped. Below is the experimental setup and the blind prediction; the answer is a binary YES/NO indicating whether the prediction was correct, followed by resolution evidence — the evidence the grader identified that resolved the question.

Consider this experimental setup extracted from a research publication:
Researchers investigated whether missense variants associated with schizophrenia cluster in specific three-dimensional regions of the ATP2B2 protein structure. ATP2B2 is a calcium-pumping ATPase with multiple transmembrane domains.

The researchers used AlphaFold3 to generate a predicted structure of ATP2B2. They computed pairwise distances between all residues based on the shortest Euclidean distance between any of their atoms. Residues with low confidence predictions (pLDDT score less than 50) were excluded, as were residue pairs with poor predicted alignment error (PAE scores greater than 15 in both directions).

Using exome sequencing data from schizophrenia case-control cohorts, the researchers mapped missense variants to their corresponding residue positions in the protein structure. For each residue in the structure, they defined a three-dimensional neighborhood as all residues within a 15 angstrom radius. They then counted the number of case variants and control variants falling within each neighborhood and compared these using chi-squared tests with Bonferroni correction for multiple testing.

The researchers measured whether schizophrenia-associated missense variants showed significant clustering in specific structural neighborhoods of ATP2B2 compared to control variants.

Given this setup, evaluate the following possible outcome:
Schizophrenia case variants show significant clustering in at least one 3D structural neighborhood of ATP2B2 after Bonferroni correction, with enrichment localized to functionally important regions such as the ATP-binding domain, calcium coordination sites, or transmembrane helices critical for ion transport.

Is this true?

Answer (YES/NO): YES